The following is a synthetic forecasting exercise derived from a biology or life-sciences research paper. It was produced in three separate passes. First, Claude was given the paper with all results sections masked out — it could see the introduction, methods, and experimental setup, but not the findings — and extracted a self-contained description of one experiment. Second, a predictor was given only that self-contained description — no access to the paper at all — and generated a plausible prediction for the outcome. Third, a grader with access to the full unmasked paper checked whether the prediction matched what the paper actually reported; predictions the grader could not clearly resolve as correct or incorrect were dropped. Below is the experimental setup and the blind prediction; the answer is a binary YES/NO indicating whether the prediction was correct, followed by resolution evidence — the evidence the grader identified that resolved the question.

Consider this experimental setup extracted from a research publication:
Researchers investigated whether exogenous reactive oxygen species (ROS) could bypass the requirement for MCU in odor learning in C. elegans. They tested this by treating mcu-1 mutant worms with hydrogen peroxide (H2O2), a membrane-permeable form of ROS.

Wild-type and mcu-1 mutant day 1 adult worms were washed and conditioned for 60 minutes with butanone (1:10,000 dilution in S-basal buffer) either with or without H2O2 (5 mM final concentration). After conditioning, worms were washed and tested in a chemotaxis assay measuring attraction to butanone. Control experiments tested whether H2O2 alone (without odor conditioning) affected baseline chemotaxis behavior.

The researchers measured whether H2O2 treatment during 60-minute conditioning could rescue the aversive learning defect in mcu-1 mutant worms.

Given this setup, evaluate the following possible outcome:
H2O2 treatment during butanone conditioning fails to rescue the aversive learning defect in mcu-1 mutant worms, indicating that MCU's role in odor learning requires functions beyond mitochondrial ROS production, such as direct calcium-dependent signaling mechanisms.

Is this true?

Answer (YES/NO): NO